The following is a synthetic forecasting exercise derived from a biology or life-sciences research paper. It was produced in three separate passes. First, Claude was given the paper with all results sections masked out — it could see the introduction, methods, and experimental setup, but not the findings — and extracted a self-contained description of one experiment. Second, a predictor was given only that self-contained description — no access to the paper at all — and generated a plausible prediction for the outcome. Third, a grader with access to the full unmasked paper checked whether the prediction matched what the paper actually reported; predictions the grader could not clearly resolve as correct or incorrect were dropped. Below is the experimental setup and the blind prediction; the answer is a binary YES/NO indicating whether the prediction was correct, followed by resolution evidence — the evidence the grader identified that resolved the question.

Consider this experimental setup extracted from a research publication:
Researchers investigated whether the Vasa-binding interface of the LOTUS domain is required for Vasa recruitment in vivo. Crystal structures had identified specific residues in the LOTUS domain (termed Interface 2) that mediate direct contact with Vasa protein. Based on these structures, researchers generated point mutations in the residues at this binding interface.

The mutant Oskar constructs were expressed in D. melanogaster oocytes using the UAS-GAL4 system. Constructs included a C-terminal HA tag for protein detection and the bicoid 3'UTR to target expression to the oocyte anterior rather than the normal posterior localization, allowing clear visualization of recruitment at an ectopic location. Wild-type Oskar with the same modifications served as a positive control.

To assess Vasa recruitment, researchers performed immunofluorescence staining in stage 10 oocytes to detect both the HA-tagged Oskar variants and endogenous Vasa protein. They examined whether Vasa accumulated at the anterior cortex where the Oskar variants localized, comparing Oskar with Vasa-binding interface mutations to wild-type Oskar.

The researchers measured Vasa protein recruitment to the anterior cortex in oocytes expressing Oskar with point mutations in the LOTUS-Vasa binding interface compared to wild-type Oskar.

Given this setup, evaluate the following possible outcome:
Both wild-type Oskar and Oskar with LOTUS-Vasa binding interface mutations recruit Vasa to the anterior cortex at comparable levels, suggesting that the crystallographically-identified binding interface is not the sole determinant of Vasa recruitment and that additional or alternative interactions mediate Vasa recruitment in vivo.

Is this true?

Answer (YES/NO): YES